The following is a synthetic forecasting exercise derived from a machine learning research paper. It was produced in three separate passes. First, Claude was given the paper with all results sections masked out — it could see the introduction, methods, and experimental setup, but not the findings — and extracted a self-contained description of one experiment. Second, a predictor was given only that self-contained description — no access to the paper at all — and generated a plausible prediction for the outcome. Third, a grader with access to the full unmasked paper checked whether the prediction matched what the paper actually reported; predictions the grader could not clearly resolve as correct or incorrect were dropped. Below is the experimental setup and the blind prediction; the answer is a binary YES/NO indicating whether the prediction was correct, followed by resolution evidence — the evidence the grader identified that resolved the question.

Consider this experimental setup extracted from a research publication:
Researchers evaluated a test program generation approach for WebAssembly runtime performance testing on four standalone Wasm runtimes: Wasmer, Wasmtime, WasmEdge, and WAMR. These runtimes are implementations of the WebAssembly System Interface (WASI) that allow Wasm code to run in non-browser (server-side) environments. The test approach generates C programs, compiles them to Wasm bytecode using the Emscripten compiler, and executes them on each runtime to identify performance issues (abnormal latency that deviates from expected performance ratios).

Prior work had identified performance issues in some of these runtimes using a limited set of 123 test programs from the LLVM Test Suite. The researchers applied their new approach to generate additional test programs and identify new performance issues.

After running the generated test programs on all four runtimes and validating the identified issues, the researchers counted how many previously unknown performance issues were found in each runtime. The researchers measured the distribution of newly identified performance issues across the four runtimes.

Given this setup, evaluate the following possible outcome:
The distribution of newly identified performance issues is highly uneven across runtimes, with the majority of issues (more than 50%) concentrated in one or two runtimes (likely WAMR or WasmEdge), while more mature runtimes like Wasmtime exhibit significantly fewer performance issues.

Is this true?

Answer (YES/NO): NO